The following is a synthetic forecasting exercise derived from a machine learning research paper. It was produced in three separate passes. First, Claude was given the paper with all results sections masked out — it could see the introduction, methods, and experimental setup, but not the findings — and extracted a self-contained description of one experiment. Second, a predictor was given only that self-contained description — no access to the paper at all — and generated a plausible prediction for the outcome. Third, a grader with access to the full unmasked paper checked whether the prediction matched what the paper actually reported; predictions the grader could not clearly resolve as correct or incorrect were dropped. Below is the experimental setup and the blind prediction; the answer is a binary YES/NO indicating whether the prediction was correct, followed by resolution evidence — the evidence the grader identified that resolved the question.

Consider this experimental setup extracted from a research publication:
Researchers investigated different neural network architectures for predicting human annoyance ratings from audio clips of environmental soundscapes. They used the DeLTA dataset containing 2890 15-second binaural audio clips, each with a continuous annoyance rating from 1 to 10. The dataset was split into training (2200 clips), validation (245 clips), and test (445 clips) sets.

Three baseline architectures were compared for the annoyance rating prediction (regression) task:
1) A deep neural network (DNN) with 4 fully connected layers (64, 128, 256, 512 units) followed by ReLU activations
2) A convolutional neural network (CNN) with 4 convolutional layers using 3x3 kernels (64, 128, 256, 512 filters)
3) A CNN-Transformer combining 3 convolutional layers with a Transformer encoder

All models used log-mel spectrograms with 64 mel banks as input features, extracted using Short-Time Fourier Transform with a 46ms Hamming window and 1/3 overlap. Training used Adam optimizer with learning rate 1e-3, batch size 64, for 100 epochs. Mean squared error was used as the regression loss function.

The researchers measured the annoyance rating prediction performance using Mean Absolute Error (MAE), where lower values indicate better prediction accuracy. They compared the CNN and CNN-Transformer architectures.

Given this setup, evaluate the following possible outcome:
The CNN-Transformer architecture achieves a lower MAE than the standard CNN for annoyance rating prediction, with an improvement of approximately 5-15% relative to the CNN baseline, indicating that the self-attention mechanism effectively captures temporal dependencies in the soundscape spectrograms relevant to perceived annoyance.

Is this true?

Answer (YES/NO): NO